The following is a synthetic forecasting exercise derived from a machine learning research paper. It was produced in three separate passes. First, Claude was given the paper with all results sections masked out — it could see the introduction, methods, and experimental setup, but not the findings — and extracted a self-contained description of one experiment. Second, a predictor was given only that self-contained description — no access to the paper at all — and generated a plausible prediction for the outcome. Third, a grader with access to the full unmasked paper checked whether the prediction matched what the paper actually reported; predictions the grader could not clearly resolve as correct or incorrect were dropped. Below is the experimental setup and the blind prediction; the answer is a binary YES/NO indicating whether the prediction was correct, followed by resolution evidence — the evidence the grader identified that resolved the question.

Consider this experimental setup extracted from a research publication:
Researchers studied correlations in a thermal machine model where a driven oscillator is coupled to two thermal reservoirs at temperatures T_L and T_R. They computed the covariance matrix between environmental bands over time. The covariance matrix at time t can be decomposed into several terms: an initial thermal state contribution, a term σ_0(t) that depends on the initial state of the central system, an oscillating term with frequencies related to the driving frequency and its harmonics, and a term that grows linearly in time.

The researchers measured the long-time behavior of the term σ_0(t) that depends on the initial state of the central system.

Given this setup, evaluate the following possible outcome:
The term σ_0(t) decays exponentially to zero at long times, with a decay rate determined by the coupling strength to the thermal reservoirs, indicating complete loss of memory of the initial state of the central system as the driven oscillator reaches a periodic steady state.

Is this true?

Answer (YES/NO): YES